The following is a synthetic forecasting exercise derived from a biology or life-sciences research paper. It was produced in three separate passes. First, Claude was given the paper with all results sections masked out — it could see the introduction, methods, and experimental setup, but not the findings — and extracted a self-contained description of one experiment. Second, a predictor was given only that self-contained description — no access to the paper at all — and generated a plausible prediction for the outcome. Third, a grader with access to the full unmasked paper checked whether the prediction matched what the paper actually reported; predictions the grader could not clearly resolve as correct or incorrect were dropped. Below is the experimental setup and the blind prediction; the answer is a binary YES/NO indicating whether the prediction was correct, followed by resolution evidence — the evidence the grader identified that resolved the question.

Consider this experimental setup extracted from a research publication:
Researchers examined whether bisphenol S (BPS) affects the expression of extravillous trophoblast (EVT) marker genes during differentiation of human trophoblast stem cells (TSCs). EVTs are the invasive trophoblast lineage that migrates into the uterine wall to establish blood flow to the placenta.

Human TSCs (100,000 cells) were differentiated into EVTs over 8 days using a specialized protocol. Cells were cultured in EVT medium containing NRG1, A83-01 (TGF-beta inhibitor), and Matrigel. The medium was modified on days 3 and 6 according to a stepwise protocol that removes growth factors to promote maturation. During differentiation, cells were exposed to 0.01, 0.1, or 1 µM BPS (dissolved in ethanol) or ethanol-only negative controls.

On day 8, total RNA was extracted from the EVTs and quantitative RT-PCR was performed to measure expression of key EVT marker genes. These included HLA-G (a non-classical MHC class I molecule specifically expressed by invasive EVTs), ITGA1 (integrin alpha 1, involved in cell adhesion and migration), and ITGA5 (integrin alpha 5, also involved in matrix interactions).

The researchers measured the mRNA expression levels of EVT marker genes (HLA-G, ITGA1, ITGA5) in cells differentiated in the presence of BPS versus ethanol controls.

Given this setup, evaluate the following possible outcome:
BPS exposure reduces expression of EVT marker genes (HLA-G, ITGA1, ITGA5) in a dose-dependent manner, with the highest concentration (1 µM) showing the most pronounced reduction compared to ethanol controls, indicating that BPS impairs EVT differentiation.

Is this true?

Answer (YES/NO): NO